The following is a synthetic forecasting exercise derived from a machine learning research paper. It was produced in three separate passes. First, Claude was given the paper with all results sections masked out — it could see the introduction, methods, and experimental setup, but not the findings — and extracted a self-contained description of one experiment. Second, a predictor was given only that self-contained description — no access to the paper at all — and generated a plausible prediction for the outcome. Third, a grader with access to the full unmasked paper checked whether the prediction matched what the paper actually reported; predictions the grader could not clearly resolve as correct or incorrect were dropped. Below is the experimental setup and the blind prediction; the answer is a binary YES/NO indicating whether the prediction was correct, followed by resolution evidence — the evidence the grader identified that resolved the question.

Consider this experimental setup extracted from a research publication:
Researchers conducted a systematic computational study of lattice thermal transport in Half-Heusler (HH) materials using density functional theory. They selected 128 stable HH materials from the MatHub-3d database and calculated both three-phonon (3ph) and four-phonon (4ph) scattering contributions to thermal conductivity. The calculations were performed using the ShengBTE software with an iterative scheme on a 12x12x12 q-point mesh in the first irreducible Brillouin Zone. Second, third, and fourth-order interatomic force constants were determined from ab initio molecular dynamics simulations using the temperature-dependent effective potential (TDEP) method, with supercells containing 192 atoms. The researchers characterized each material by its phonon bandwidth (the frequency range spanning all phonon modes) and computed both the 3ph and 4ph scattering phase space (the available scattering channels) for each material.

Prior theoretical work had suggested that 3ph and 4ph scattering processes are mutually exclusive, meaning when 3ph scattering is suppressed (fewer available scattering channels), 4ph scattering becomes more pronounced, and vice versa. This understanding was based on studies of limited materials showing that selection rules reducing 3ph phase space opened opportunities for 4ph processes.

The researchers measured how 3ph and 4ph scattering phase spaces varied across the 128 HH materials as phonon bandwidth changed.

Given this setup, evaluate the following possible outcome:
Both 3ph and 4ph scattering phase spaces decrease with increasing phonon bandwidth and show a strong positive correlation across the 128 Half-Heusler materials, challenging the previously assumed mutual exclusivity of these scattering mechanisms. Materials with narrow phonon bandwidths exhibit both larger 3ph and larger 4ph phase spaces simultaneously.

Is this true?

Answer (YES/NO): YES